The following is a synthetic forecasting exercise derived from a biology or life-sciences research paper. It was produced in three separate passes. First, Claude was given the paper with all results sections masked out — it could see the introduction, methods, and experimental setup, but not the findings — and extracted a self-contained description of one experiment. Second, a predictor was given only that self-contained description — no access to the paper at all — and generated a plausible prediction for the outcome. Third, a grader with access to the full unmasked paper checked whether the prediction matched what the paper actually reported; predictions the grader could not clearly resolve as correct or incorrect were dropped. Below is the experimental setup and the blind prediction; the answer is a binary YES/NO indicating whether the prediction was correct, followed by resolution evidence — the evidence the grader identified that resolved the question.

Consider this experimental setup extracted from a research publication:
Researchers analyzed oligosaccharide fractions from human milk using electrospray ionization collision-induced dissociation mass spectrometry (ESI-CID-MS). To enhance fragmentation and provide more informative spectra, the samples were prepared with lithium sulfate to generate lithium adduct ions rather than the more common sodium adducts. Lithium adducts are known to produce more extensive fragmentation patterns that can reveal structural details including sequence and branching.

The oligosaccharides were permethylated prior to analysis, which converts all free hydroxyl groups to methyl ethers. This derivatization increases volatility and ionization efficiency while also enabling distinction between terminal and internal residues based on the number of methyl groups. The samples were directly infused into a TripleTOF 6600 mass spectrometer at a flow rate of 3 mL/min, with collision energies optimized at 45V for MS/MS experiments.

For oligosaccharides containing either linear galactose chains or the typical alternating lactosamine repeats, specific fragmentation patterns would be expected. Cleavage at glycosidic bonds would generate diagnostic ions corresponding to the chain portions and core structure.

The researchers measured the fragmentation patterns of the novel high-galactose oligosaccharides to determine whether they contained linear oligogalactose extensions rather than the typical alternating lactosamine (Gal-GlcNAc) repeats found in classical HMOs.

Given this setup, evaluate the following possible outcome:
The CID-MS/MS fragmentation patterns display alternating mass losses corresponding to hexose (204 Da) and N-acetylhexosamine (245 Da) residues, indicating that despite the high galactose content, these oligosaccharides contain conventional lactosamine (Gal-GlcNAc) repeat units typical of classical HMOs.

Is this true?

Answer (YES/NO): NO